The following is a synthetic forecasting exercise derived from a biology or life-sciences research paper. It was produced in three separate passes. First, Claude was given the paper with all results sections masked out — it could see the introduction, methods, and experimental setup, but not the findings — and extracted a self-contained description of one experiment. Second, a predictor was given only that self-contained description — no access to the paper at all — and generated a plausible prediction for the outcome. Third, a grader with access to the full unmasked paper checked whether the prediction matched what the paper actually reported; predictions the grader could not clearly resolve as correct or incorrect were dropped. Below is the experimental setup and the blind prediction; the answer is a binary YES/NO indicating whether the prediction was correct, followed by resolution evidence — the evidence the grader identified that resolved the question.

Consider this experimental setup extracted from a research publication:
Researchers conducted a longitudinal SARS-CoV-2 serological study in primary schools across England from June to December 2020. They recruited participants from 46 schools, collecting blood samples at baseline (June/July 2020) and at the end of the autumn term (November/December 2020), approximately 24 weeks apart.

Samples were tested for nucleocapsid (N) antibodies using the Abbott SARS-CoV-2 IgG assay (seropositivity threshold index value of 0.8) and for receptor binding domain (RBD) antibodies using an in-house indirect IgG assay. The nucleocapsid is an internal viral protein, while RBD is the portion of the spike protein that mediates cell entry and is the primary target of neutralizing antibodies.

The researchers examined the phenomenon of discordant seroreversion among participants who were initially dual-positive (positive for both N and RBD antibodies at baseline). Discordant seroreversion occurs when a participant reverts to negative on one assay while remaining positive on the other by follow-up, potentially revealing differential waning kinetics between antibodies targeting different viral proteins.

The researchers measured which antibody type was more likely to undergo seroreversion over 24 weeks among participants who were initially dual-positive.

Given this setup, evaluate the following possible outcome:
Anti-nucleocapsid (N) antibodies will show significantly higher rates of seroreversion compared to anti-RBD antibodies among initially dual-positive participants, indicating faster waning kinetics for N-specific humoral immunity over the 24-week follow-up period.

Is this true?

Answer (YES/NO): YES